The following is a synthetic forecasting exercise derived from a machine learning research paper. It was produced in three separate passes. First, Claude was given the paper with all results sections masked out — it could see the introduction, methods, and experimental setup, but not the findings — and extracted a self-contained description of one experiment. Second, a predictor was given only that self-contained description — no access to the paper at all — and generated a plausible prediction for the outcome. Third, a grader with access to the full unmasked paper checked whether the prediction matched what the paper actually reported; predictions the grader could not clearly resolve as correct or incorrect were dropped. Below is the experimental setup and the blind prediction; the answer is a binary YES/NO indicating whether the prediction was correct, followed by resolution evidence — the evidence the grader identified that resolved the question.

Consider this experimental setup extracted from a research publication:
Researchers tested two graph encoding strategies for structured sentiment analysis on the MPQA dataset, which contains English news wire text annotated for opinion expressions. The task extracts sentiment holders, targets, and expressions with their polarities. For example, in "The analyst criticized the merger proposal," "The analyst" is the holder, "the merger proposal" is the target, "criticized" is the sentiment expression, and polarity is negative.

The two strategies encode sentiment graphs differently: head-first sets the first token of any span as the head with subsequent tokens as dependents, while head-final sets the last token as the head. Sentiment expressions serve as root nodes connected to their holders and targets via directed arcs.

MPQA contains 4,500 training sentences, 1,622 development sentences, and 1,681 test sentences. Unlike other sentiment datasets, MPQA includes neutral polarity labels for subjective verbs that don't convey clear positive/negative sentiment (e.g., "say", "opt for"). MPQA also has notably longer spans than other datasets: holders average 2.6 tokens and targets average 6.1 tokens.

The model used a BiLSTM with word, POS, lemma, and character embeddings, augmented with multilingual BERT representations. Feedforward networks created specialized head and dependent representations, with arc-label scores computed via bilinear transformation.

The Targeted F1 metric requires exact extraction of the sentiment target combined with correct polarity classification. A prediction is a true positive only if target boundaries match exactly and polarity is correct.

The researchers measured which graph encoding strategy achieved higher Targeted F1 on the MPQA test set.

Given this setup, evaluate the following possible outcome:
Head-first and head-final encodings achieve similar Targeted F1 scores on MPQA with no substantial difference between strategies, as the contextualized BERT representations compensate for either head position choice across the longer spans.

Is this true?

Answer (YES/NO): NO